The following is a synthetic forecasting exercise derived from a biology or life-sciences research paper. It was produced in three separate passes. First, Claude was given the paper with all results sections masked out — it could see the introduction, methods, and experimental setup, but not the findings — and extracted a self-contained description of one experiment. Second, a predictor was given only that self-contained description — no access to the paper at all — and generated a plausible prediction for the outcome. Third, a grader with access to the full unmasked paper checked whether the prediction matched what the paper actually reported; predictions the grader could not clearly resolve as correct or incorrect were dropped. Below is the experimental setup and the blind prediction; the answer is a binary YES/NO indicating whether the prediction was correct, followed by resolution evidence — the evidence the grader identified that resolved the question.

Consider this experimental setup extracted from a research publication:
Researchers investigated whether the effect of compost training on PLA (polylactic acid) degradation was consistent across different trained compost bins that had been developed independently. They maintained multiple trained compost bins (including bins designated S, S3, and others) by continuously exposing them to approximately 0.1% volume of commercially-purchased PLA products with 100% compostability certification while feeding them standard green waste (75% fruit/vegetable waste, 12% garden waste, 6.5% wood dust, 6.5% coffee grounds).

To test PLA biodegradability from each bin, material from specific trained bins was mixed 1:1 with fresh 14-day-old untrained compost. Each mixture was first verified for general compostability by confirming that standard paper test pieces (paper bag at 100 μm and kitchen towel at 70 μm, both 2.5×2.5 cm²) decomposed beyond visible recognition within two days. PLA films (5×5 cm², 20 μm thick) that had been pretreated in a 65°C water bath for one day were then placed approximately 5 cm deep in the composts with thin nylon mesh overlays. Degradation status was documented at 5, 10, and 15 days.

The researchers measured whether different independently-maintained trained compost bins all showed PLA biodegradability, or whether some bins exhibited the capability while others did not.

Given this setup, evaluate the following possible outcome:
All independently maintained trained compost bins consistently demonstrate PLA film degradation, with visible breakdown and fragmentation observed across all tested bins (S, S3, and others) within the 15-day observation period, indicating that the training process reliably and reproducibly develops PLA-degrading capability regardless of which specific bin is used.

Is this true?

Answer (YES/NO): YES